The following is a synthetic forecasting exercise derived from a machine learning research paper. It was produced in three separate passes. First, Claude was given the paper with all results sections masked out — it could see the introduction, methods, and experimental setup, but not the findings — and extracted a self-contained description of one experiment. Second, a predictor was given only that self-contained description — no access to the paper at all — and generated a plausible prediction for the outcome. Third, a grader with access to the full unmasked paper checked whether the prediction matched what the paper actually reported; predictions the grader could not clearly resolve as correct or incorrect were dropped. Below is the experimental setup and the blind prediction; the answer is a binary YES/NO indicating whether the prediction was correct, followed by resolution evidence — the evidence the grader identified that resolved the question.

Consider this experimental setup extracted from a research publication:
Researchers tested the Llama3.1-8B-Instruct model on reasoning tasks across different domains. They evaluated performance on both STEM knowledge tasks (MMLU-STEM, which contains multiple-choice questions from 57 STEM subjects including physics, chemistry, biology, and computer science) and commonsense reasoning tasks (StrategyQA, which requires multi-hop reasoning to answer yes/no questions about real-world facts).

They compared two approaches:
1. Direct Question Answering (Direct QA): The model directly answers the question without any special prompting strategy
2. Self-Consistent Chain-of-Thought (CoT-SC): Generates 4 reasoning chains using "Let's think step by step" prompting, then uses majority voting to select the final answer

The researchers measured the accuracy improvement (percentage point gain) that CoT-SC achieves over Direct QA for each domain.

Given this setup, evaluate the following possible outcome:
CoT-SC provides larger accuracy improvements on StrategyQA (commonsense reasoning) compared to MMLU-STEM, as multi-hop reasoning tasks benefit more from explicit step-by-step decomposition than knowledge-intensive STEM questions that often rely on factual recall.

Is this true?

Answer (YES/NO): YES